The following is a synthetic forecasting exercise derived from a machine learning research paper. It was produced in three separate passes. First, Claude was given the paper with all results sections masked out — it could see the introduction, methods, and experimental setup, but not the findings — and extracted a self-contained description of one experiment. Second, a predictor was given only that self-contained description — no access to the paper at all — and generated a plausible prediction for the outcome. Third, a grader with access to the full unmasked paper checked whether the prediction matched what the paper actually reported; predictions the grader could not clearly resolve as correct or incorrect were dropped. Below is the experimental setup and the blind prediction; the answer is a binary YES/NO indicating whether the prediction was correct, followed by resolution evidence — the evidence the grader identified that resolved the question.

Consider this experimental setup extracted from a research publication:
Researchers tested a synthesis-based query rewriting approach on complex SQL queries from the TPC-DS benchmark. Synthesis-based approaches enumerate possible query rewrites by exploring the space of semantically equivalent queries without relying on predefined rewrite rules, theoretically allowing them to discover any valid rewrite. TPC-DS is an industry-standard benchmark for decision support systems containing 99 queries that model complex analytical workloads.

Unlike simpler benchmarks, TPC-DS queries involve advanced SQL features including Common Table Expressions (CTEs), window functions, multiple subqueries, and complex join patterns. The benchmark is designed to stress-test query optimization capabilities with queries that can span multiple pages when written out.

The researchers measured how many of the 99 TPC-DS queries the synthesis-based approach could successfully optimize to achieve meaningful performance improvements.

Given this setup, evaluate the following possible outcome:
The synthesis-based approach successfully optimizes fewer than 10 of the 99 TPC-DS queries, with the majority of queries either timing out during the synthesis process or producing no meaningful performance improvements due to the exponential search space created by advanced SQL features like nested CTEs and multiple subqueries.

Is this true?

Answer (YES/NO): YES